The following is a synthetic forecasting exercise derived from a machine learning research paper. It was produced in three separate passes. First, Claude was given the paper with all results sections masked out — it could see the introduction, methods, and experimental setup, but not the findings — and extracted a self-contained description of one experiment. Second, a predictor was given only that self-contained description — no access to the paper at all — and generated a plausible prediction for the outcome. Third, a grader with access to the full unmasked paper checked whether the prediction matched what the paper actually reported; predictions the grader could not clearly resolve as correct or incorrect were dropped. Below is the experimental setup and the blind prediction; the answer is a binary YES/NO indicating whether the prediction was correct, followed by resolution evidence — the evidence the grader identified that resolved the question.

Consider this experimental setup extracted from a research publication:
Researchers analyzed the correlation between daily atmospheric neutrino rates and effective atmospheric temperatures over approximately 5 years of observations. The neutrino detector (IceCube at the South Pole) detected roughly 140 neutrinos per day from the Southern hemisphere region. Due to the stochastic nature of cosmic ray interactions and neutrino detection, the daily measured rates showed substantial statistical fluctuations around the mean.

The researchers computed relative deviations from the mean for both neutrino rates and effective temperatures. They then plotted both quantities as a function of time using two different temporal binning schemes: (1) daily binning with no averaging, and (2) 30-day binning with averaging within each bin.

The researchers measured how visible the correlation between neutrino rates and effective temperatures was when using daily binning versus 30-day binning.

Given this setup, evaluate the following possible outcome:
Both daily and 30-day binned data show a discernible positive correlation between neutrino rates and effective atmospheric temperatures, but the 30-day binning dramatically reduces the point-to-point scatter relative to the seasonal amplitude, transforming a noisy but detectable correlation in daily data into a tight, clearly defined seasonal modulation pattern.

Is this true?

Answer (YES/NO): YES